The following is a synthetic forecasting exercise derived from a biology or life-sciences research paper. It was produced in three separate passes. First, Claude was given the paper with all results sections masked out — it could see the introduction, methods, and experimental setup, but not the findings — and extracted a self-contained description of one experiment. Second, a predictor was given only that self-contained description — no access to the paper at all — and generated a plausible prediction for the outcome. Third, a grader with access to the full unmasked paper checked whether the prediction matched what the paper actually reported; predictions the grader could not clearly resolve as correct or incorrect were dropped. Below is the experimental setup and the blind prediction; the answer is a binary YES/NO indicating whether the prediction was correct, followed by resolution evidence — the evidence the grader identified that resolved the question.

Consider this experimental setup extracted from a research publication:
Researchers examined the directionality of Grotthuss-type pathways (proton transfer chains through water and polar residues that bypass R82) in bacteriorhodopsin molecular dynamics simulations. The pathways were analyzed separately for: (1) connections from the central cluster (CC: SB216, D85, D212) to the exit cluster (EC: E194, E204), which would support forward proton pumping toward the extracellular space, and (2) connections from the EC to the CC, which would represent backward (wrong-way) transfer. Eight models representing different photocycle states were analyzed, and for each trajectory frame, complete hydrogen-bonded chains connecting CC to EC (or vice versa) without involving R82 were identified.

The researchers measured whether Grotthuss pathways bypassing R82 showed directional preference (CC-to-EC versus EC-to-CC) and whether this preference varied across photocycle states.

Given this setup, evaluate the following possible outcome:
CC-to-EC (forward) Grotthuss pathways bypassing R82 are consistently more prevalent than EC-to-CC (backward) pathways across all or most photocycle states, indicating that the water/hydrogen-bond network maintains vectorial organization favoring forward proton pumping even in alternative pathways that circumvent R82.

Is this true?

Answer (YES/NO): YES